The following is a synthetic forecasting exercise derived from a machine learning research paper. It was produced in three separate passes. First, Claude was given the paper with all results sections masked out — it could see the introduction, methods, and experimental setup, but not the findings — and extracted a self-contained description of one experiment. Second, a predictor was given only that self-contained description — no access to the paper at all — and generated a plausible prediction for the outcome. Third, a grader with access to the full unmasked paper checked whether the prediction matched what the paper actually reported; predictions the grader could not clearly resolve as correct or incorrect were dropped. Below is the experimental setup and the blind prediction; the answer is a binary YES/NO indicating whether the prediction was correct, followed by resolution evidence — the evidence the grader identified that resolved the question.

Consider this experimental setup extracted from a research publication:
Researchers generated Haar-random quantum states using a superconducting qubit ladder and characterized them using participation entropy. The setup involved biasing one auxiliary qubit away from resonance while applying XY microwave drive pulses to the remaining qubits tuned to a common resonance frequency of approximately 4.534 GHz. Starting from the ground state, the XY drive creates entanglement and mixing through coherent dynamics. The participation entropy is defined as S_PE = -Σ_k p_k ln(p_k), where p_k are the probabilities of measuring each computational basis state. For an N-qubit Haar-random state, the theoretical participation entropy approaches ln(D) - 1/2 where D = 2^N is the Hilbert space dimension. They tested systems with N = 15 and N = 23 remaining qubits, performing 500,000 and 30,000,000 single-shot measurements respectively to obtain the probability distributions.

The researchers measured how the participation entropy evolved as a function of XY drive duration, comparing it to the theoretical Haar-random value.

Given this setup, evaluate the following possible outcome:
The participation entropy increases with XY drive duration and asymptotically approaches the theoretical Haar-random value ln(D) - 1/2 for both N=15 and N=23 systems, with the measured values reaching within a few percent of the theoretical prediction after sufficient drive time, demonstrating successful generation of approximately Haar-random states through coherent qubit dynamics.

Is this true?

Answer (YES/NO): YES